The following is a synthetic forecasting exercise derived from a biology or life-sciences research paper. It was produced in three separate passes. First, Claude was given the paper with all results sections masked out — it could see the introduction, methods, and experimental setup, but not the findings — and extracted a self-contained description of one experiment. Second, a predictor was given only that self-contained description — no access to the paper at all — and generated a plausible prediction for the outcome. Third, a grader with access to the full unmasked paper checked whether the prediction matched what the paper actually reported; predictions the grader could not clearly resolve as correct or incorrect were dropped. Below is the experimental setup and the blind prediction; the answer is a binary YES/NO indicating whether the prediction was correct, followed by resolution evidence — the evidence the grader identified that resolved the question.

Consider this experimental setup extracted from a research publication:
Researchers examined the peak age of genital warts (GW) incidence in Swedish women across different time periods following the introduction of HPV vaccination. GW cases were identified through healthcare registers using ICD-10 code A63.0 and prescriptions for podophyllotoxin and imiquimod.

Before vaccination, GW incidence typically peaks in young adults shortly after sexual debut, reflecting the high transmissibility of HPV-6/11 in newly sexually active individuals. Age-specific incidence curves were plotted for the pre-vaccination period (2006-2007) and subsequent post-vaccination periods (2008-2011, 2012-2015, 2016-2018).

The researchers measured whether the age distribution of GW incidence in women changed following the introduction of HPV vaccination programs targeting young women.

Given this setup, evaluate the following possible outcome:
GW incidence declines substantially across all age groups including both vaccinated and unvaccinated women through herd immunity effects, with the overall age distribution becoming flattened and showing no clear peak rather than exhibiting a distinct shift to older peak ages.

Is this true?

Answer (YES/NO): NO